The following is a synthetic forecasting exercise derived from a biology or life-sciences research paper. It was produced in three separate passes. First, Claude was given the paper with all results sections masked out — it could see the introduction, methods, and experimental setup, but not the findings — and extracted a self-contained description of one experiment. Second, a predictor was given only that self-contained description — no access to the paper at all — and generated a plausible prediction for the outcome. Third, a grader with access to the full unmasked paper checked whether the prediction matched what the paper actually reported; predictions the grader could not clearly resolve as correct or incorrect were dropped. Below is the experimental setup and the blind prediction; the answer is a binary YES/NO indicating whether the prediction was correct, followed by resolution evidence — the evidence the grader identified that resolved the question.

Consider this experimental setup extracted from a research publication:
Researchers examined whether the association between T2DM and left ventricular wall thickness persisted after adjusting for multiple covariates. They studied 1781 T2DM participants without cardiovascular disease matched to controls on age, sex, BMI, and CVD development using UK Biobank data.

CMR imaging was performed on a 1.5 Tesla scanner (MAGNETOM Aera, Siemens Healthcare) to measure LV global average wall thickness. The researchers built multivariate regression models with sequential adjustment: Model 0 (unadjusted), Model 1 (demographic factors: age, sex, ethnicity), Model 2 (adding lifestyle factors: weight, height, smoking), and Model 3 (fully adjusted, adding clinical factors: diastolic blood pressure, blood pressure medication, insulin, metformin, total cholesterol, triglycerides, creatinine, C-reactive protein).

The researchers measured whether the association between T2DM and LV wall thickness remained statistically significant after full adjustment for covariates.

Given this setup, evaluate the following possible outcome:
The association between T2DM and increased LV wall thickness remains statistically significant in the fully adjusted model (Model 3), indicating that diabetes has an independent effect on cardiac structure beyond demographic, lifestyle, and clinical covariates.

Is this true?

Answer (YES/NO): YES